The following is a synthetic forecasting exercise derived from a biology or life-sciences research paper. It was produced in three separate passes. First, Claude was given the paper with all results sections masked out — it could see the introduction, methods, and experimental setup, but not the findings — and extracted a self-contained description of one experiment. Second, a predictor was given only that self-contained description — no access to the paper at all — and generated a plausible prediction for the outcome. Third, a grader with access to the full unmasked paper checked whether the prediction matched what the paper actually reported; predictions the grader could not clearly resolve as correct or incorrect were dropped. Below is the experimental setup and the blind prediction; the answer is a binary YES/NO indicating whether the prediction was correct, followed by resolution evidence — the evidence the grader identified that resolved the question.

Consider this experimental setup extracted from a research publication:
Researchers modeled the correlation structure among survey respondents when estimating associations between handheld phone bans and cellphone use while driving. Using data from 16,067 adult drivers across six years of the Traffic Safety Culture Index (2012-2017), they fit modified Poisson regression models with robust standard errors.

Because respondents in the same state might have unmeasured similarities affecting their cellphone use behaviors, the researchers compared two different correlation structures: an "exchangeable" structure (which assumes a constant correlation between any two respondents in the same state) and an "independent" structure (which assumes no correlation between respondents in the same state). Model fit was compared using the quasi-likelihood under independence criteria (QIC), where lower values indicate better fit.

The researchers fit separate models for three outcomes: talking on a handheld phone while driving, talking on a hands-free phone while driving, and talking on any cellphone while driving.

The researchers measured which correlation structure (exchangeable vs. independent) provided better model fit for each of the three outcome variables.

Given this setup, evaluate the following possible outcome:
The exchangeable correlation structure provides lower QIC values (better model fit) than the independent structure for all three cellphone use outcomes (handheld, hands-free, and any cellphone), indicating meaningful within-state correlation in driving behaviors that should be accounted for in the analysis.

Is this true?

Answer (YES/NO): NO